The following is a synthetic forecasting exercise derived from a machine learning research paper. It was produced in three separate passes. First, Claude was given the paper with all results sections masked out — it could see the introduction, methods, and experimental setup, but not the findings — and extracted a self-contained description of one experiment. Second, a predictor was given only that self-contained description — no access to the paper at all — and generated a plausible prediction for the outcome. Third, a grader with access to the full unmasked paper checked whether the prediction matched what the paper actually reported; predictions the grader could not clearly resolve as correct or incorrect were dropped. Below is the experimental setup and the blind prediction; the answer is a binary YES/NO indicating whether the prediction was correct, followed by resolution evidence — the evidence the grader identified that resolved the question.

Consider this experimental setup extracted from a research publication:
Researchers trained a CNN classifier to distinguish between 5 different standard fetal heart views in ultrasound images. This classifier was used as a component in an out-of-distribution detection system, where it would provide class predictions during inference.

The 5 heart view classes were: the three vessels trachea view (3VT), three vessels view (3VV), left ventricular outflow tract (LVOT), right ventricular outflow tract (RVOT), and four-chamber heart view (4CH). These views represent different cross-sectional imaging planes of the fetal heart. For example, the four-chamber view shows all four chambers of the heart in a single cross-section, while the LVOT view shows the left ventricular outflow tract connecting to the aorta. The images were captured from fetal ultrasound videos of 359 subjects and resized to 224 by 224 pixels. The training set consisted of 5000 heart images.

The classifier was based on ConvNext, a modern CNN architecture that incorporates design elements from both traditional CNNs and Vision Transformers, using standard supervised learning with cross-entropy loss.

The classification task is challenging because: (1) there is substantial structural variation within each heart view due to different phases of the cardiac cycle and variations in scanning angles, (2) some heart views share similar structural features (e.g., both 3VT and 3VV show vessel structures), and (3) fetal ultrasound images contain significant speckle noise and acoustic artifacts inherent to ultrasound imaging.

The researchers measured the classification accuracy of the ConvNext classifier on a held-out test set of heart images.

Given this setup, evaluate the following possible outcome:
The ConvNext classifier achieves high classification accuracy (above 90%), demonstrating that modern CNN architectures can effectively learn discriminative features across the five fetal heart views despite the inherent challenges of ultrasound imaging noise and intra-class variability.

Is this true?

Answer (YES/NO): NO